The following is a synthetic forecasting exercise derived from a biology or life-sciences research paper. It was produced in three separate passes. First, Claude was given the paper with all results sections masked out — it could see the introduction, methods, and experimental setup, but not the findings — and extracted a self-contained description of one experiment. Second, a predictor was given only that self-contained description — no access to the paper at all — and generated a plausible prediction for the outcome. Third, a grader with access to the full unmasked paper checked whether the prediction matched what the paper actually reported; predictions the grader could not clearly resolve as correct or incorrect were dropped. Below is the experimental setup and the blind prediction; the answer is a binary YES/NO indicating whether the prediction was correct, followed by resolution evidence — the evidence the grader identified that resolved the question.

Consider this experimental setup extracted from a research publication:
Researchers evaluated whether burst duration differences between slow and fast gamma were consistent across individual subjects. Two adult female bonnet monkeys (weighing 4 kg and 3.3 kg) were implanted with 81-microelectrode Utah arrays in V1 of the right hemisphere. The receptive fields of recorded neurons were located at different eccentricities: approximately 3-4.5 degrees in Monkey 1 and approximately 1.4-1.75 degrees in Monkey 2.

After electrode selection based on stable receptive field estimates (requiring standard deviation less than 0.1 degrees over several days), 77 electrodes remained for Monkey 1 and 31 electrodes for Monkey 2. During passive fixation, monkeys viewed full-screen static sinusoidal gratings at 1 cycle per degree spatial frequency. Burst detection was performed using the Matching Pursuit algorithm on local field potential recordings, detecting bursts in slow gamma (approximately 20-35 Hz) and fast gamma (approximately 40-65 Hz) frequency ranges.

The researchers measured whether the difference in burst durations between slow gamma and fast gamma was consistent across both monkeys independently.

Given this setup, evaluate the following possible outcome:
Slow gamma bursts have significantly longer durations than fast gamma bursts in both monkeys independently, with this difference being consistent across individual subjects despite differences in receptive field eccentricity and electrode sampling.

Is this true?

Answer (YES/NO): YES